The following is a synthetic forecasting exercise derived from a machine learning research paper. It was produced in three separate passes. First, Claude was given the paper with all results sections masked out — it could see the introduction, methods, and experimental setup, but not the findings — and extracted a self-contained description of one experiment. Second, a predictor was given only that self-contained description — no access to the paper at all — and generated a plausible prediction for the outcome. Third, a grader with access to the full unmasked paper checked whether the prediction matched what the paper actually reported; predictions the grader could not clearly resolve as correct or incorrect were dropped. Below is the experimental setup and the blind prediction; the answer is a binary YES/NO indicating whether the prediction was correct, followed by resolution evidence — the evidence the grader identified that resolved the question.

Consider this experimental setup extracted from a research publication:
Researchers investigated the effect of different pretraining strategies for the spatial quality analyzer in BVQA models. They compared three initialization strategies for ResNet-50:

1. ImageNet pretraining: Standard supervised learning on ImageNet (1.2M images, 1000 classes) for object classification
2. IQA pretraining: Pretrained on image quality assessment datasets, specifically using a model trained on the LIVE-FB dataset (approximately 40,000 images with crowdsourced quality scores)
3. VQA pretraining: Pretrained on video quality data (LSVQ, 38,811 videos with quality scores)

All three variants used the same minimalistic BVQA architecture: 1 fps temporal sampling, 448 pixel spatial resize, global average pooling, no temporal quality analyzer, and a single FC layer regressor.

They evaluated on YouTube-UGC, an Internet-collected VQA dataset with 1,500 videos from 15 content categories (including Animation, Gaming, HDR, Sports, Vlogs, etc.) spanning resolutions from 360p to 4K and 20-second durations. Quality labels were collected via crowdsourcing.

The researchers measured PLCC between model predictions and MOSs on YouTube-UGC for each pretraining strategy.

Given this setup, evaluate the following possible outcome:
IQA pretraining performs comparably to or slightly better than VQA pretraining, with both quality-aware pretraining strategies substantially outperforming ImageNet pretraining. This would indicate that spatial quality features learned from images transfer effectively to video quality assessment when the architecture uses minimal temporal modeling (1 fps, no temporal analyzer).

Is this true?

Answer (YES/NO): NO